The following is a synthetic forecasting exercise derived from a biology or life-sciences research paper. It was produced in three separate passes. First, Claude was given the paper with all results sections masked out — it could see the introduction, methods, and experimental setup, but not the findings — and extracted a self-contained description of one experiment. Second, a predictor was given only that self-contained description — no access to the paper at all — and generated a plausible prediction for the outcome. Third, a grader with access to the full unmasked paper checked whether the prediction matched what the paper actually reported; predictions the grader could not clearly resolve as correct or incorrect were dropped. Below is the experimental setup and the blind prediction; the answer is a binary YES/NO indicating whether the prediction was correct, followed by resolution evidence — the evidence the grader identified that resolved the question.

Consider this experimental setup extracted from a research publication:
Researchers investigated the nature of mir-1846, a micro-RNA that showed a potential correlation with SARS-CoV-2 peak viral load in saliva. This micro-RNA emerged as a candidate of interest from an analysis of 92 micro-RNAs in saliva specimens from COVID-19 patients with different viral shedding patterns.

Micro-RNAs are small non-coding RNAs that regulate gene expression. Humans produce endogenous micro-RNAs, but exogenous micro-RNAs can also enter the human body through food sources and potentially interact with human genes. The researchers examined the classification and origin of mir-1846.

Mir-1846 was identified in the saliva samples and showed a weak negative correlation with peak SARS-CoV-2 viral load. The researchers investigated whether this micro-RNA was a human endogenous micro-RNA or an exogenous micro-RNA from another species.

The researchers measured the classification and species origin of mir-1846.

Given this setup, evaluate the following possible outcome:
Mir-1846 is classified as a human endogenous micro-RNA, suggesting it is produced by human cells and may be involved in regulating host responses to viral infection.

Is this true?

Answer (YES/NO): NO